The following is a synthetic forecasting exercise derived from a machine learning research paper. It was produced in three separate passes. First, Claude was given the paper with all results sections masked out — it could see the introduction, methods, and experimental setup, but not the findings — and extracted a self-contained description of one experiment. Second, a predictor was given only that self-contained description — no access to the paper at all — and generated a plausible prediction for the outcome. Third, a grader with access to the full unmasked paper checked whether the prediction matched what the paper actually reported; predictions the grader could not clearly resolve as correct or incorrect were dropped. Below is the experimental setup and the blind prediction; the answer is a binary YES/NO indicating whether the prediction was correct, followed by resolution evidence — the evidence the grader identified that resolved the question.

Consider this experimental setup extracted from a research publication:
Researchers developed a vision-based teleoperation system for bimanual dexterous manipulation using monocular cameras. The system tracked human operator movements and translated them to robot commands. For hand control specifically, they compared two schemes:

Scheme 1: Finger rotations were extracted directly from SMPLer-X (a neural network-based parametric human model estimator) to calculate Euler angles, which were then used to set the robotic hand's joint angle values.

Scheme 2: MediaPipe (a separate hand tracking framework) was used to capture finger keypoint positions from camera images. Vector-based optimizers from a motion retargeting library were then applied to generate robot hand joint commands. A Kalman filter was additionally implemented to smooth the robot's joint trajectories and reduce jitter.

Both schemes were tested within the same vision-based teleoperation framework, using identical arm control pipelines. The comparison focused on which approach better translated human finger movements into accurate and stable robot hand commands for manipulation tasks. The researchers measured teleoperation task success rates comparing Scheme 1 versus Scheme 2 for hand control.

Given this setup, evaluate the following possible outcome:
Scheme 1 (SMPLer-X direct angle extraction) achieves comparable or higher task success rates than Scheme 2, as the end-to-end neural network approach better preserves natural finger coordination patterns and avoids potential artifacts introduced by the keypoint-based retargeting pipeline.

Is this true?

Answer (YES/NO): NO